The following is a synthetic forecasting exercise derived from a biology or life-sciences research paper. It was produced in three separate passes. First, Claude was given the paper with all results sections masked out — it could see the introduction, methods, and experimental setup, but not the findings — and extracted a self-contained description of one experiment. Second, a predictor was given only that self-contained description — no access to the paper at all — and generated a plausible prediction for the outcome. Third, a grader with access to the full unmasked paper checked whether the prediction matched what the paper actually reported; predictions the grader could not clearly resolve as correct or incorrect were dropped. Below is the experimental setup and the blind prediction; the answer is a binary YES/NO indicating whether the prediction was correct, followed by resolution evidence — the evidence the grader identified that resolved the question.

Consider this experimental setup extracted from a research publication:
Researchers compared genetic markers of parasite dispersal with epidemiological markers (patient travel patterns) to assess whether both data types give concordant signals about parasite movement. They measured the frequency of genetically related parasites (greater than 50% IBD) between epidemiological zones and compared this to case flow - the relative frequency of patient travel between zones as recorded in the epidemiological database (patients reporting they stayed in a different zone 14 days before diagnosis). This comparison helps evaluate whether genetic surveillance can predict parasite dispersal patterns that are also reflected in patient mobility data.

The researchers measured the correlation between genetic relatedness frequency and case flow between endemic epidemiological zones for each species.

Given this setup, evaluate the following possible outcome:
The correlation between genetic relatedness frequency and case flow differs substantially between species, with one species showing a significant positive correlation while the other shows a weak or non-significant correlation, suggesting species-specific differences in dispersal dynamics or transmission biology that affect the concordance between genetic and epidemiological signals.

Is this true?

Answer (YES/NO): NO